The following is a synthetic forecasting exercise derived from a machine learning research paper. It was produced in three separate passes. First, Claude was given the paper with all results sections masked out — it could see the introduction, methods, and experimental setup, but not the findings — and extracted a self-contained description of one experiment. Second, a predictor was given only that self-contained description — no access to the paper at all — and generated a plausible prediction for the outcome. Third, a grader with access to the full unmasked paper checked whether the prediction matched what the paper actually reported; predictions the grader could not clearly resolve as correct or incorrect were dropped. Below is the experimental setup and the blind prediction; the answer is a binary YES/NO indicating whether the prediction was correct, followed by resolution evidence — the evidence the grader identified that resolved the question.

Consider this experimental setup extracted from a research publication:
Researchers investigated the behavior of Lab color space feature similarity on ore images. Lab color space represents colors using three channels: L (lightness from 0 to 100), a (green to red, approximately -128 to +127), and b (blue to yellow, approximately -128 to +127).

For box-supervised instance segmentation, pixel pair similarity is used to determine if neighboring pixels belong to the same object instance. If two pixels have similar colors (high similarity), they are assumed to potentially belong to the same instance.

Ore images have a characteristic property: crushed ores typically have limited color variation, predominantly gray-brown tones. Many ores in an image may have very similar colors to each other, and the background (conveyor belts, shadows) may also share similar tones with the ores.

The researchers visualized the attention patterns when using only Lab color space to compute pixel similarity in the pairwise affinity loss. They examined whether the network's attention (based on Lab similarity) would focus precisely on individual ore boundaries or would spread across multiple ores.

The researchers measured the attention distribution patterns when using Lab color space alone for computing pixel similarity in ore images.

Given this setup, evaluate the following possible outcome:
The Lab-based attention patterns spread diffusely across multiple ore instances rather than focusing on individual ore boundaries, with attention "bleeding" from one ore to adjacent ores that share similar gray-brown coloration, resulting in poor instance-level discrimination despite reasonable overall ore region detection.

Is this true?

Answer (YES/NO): YES